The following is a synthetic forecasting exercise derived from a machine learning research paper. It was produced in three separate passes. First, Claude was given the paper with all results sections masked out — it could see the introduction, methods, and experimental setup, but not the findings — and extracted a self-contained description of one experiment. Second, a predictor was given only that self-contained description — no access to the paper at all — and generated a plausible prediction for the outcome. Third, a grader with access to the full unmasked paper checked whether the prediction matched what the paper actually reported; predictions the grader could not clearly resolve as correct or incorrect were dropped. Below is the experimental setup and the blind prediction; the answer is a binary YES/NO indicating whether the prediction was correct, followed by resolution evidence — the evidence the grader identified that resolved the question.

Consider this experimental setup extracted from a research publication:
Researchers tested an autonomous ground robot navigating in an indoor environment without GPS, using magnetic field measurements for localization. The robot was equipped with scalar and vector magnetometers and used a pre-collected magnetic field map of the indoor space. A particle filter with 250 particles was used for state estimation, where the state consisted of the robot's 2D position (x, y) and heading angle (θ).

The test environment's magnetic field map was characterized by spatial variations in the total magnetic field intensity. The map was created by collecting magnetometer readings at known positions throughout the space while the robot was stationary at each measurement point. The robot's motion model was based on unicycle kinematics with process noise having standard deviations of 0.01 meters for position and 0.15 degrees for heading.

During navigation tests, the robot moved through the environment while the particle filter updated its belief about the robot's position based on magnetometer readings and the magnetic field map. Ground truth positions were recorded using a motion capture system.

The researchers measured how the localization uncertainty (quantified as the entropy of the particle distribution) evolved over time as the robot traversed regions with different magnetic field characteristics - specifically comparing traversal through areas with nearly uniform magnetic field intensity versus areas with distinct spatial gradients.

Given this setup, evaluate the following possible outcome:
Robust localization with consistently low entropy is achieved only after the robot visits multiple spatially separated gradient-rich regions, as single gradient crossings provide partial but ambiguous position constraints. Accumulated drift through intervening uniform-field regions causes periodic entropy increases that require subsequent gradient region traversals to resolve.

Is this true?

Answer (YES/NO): NO